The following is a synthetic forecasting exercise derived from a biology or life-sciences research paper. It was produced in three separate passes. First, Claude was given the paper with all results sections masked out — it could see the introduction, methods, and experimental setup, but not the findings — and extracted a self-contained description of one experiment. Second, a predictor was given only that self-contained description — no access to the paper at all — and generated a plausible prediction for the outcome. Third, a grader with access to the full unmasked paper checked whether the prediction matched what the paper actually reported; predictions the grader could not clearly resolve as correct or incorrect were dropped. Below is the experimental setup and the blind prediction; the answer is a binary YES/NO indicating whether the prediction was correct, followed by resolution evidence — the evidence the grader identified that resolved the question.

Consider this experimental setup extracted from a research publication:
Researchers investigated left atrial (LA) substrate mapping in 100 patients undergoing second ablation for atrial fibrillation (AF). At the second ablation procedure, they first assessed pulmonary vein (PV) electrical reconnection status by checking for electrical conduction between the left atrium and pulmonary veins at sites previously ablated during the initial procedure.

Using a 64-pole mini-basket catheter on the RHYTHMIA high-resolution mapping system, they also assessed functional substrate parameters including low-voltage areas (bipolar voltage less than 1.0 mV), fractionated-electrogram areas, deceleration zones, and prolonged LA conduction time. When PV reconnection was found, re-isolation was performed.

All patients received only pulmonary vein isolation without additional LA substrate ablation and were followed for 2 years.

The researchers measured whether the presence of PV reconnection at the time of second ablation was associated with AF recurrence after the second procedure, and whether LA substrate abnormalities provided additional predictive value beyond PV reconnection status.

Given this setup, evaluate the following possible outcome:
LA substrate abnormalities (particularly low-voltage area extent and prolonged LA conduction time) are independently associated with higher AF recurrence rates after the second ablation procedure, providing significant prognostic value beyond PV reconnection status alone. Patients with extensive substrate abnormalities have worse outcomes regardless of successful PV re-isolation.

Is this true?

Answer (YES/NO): YES